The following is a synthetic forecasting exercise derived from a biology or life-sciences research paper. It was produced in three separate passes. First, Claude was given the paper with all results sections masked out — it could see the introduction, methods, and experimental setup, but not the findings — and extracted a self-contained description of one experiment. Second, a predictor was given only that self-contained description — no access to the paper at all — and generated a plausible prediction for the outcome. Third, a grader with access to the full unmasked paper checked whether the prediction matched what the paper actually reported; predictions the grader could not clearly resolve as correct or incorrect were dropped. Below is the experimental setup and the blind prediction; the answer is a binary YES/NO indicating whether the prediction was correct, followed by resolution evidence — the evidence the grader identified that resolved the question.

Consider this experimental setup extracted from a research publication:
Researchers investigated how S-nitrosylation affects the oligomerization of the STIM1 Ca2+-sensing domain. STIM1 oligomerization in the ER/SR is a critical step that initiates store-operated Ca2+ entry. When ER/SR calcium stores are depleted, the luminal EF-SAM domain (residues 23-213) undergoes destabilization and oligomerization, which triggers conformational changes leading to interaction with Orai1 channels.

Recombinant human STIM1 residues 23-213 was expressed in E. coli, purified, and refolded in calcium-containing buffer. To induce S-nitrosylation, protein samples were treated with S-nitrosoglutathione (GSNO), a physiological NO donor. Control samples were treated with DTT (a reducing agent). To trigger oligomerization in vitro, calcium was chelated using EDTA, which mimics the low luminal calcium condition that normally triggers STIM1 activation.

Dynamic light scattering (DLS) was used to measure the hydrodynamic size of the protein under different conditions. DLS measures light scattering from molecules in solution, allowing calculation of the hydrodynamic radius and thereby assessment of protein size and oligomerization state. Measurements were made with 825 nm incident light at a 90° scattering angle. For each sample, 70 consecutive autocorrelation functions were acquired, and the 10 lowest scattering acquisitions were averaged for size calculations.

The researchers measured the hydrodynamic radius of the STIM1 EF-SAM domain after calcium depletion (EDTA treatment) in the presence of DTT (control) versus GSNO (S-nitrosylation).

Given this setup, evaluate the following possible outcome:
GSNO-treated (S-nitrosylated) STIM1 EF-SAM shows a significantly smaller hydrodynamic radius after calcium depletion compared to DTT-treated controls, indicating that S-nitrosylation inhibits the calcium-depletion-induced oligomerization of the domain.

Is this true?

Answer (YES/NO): YES